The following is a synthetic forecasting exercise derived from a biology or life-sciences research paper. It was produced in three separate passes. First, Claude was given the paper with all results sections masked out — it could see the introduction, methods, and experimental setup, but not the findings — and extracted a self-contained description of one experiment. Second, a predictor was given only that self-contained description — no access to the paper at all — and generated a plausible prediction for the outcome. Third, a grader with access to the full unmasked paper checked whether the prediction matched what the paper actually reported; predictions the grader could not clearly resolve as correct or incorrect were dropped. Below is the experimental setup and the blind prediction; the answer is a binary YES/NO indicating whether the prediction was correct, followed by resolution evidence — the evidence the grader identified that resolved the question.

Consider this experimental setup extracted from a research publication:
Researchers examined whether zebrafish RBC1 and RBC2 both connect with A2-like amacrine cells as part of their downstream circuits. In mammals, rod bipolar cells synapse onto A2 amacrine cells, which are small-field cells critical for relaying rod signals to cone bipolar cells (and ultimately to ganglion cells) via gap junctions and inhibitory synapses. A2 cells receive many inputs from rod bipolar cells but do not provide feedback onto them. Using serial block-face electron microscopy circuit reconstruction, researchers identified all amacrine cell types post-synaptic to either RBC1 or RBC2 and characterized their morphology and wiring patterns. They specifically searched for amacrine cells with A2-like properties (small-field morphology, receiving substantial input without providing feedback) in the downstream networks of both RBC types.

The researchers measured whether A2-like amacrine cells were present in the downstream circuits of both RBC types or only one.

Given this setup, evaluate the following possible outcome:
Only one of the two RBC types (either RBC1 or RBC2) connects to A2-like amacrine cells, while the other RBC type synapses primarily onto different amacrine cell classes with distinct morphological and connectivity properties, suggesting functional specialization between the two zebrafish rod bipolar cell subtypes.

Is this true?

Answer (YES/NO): YES